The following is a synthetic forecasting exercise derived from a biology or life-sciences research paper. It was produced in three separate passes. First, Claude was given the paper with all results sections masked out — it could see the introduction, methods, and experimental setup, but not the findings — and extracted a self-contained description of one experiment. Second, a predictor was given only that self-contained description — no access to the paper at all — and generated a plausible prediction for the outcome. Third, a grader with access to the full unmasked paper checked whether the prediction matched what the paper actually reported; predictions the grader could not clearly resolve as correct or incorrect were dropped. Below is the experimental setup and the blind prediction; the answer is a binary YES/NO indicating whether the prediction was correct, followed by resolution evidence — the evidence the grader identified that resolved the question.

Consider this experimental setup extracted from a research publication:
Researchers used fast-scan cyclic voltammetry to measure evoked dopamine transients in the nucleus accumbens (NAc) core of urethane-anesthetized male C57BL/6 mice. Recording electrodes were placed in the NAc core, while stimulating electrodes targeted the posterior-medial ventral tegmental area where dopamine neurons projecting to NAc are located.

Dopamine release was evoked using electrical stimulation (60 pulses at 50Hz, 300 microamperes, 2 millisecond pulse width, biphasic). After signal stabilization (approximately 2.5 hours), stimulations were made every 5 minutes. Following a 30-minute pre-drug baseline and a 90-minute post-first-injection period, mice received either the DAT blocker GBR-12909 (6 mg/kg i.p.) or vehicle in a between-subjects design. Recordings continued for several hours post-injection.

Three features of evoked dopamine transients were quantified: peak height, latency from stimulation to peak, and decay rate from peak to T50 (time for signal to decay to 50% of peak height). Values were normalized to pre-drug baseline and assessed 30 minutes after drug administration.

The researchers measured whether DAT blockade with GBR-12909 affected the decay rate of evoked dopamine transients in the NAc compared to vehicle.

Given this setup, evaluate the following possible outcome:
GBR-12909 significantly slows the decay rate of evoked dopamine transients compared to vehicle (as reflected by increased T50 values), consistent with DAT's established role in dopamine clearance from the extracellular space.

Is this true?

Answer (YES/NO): NO